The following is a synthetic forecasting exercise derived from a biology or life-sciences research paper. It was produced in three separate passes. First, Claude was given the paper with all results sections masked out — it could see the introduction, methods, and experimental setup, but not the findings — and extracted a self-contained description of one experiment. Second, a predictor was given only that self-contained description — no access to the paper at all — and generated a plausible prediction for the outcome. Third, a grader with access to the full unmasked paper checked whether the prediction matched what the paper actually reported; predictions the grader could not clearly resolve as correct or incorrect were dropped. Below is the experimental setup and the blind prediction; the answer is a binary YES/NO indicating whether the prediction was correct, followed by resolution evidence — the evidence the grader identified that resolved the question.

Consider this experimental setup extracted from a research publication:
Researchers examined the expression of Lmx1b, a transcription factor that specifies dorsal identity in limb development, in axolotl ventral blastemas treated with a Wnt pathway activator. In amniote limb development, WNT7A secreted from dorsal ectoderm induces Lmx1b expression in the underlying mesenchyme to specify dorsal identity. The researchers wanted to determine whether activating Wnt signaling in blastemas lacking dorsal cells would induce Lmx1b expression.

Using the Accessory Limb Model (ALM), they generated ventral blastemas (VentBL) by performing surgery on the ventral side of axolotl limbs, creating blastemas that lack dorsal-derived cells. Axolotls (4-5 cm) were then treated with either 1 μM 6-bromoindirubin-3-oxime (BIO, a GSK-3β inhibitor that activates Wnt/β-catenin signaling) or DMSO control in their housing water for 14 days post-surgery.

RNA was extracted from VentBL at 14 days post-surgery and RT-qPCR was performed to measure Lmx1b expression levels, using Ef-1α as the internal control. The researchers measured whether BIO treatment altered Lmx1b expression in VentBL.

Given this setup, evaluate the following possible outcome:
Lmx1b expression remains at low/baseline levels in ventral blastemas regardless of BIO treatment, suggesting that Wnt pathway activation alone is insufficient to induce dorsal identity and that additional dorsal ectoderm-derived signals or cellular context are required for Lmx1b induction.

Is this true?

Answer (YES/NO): YES